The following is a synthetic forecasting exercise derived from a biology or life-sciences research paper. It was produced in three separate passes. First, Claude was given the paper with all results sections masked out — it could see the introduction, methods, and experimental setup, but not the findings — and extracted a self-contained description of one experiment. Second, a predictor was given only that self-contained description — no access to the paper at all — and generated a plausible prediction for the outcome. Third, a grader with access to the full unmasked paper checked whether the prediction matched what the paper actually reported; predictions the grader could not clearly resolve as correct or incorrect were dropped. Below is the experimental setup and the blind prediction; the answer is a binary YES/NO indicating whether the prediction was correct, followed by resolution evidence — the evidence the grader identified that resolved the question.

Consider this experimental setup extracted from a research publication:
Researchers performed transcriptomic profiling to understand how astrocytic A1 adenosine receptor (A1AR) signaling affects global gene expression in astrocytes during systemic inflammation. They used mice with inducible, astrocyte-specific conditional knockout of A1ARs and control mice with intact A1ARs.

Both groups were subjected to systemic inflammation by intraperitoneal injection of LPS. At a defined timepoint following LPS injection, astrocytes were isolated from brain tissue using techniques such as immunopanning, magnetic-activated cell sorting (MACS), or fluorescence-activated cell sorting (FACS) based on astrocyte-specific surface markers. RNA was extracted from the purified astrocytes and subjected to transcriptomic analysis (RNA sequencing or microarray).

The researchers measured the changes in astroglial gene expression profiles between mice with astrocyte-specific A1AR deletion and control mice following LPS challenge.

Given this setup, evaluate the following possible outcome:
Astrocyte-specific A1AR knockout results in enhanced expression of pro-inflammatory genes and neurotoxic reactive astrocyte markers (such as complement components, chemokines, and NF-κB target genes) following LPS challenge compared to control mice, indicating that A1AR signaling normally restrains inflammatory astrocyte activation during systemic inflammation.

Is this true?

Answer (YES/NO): NO